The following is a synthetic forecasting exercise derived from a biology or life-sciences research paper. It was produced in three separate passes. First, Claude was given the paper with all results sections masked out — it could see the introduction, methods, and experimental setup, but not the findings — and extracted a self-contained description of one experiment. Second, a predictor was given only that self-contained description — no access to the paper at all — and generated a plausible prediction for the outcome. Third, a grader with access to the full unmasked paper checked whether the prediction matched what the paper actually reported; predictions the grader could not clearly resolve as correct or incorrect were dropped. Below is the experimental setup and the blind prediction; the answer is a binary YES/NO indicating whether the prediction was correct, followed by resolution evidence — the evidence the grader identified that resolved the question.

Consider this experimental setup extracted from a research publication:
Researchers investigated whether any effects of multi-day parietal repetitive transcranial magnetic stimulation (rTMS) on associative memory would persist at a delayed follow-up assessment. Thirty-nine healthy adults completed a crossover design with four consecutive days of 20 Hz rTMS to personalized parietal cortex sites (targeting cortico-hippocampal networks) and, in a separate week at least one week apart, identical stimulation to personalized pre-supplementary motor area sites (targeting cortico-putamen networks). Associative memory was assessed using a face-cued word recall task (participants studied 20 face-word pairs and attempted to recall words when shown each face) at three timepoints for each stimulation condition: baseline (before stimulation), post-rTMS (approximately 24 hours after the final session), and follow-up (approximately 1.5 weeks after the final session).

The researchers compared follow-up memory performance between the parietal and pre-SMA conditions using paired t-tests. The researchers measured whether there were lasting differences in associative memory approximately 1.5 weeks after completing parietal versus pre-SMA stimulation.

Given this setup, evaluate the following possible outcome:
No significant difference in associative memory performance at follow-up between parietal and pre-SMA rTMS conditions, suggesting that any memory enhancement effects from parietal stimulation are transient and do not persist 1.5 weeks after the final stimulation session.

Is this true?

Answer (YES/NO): YES